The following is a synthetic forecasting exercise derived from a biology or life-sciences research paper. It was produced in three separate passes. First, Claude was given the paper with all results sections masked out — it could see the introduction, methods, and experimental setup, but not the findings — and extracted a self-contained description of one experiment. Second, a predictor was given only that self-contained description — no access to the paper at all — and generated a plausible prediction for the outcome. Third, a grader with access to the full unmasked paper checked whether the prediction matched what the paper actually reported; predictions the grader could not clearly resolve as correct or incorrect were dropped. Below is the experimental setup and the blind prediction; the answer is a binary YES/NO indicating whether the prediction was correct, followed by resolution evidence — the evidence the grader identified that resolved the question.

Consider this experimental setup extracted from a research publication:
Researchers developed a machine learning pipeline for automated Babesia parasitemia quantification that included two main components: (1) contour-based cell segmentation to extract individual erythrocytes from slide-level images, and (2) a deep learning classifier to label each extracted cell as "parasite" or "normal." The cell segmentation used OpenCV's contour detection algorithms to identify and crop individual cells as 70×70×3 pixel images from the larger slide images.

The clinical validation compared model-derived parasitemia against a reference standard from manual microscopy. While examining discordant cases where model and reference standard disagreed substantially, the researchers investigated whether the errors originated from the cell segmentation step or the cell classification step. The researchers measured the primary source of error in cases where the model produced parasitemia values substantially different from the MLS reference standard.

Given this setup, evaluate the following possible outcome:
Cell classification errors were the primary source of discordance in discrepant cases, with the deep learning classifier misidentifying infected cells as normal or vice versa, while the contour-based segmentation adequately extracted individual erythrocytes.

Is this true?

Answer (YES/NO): NO